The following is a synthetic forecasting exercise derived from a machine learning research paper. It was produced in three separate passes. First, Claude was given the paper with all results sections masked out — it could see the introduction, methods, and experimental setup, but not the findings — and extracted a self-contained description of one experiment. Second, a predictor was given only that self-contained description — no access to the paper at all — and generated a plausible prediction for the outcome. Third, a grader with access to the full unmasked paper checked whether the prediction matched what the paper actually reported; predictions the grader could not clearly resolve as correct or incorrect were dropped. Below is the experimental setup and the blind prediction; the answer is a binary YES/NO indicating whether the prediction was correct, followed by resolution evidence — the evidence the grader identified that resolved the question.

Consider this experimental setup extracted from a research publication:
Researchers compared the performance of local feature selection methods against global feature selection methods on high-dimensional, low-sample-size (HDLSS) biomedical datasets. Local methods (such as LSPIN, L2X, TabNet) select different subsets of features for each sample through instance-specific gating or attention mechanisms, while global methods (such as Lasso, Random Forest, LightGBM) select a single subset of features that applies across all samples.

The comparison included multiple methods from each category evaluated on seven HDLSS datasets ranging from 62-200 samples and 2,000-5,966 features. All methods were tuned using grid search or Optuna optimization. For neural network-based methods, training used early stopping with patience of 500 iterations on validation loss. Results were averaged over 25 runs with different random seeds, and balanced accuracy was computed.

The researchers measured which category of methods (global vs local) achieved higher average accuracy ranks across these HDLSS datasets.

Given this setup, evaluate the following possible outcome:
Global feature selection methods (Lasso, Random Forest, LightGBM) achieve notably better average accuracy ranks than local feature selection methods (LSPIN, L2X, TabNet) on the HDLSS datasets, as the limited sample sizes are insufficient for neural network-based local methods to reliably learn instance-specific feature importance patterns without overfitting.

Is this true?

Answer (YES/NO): YES